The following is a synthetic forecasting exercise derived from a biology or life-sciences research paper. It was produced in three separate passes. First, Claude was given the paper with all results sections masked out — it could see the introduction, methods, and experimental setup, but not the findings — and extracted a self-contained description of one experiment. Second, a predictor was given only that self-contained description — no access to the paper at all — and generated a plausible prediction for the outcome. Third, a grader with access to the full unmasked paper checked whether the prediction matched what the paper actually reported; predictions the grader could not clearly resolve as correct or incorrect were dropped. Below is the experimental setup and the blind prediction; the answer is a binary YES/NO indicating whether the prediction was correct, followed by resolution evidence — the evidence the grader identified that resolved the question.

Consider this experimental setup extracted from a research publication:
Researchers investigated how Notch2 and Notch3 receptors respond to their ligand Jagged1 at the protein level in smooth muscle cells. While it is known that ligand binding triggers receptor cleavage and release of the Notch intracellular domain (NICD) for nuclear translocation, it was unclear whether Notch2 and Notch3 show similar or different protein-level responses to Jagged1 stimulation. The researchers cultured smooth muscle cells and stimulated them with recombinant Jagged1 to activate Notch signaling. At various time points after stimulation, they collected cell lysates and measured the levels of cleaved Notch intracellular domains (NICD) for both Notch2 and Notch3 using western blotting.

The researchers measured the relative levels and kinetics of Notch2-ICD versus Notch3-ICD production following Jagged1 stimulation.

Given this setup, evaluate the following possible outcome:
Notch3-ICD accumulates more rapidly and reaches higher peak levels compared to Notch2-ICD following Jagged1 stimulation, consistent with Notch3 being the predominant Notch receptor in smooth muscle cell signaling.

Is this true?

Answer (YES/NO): NO